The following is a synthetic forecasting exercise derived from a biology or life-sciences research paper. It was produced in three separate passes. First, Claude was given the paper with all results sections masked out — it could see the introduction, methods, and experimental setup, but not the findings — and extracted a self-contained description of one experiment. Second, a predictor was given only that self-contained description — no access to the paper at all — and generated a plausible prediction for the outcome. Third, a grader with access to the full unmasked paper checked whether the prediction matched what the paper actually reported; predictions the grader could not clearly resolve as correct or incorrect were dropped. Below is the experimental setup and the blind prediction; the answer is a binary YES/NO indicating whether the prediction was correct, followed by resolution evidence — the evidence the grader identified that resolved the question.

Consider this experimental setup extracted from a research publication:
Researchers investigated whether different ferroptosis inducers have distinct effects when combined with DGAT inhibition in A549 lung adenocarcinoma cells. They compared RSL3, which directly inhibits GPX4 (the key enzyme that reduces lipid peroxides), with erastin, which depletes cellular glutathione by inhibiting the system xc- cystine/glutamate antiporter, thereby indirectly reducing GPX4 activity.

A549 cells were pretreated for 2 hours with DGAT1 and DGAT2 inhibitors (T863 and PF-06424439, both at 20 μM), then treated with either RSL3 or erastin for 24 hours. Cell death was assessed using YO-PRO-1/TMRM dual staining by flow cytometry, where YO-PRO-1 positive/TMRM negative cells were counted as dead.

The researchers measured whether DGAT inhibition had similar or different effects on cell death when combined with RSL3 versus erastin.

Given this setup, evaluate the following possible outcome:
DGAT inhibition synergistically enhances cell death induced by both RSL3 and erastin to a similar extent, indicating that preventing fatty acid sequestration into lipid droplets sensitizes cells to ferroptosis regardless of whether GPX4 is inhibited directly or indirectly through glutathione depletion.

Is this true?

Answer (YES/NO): NO